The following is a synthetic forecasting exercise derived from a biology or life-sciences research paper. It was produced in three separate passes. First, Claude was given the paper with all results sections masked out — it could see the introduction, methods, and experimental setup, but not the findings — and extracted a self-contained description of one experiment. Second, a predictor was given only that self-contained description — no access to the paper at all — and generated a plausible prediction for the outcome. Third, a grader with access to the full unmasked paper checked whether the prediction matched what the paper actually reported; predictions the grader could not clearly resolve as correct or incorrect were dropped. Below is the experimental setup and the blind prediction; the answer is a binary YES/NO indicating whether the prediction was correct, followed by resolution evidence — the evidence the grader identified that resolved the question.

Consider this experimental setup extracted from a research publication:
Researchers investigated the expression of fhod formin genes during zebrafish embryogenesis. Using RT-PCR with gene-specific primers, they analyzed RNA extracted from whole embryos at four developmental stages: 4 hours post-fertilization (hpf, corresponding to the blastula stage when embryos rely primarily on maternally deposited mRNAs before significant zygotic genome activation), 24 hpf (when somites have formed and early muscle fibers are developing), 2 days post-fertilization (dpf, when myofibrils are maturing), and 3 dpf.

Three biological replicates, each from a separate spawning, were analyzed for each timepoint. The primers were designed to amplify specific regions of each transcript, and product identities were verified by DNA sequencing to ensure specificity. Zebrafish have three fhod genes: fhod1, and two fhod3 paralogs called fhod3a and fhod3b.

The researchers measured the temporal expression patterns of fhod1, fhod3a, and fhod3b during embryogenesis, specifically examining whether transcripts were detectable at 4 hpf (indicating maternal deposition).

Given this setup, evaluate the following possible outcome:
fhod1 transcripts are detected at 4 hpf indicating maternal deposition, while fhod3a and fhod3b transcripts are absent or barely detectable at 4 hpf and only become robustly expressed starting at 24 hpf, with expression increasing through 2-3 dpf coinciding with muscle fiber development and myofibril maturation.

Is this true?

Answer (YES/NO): NO